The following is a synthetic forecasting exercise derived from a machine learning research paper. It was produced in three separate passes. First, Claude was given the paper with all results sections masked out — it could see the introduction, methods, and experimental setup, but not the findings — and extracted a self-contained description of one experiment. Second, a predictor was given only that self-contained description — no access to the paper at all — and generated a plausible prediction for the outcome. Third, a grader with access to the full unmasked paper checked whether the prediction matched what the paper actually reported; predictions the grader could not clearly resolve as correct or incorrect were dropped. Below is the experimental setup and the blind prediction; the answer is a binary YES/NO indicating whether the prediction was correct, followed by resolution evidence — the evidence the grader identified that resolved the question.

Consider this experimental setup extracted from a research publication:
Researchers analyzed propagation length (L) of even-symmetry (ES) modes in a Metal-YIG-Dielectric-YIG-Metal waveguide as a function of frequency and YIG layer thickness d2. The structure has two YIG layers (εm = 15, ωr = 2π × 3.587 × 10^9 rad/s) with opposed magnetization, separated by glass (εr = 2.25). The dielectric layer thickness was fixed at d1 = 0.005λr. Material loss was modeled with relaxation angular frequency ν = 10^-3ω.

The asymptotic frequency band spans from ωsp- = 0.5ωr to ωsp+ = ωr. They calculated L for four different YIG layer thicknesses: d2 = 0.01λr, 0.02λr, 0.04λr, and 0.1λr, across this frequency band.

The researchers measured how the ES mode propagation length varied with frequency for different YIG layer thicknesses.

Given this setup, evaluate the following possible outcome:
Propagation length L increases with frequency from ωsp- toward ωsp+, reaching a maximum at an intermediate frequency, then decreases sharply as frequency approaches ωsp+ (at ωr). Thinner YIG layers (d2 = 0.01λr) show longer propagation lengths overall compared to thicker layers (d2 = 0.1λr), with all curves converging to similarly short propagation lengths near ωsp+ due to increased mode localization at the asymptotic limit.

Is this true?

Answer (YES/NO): NO